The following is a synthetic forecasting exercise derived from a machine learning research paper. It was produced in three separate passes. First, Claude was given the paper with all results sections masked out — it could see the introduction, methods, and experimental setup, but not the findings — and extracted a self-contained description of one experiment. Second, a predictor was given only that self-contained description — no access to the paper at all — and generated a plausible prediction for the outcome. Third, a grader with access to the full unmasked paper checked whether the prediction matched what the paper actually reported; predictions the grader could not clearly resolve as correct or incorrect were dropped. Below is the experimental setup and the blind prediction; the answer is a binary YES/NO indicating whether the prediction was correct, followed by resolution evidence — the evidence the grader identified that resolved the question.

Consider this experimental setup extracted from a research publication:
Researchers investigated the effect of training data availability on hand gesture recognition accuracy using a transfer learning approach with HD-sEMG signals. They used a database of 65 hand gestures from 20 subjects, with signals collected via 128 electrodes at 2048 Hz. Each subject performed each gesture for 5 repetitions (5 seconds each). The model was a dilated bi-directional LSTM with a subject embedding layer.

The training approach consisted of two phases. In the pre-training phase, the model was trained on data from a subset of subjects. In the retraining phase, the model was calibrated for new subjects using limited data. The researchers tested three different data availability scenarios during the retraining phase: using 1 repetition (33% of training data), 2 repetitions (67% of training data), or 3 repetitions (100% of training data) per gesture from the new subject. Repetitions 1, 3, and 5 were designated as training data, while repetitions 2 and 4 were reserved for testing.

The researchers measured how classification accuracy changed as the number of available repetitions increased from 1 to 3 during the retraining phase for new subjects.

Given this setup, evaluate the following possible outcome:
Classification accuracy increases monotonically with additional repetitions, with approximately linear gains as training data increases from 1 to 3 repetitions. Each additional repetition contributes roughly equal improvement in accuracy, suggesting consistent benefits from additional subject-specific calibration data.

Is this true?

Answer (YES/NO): NO